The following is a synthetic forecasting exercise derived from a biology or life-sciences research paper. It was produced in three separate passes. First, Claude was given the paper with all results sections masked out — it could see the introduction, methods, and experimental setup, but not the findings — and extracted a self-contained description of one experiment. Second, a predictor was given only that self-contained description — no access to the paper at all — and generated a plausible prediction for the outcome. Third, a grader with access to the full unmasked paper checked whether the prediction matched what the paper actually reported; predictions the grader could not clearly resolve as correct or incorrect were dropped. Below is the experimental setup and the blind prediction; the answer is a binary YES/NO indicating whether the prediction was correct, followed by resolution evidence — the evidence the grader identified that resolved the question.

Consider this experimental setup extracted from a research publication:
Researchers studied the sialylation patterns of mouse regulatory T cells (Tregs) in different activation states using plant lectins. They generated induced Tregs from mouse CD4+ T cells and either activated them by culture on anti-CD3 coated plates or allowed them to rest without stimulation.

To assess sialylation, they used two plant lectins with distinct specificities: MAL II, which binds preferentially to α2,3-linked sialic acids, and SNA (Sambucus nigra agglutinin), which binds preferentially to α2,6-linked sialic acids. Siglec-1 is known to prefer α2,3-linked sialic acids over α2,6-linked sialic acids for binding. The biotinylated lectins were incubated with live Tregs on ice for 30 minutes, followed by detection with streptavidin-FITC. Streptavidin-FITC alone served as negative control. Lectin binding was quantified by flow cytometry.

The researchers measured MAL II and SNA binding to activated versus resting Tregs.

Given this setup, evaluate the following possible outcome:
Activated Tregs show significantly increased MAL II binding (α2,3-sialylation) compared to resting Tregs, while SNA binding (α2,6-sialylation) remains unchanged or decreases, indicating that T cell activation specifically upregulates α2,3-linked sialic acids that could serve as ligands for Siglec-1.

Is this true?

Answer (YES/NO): NO